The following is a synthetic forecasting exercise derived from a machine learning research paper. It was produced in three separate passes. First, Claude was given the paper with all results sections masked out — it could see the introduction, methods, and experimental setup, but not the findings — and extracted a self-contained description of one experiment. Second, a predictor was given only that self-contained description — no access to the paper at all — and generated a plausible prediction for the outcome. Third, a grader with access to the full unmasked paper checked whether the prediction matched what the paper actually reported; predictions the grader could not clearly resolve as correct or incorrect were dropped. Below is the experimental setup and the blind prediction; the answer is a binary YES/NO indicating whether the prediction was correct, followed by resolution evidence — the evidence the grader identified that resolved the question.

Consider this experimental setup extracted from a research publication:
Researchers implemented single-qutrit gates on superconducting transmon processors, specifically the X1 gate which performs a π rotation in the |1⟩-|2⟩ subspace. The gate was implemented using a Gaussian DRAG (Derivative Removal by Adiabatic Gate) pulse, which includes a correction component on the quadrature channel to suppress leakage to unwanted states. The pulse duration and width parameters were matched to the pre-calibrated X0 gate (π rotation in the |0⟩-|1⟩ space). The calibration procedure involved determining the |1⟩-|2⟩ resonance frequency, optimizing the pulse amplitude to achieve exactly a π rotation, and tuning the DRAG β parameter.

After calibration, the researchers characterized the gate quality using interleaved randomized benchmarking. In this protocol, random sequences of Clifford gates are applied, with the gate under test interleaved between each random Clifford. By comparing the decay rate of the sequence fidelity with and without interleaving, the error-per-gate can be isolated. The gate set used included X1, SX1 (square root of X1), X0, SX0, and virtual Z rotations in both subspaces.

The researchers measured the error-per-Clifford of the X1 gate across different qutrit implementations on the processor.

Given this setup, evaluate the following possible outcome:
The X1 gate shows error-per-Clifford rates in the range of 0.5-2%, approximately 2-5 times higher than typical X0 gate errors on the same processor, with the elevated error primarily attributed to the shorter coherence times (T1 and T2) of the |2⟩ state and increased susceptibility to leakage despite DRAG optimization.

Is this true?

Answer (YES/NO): NO